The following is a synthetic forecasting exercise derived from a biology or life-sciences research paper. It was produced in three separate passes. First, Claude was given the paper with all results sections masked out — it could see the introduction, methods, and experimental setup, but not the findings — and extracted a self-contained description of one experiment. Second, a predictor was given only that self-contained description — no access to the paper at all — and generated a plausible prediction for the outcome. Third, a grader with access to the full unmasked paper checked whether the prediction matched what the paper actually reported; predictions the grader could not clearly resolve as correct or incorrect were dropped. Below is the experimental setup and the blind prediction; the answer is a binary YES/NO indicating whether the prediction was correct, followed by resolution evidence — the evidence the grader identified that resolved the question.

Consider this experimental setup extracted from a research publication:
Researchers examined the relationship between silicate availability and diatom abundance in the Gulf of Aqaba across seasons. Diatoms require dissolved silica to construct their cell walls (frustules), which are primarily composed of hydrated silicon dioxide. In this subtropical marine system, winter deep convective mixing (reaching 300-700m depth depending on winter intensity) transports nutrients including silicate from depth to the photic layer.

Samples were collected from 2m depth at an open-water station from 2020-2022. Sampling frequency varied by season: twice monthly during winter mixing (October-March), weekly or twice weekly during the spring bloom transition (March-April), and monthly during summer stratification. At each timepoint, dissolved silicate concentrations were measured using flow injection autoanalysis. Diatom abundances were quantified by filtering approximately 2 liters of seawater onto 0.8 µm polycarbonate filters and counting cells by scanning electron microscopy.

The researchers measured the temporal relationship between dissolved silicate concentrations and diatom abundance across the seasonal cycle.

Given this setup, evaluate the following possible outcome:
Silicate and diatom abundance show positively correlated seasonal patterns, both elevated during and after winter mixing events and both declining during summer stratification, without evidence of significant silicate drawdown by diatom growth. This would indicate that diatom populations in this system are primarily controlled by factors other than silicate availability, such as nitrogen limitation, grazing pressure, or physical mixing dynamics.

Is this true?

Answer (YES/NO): NO